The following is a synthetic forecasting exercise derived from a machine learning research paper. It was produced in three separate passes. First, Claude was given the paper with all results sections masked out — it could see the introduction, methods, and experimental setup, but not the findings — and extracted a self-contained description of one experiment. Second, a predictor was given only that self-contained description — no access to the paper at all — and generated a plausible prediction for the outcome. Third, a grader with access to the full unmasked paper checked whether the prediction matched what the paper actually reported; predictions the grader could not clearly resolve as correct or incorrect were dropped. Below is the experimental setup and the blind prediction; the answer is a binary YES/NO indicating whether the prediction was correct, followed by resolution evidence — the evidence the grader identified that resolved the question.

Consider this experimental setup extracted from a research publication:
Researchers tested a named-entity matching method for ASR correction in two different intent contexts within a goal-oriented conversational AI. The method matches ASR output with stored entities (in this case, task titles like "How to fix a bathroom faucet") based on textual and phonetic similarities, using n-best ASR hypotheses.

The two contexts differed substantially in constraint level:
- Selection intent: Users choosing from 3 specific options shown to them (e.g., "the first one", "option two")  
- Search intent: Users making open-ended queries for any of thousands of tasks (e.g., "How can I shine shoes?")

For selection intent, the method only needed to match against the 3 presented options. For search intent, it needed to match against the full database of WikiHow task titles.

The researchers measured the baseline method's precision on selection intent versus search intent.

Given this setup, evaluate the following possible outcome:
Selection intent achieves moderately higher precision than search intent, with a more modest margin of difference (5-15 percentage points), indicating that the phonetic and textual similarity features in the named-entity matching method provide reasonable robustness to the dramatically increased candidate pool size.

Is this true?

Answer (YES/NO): NO